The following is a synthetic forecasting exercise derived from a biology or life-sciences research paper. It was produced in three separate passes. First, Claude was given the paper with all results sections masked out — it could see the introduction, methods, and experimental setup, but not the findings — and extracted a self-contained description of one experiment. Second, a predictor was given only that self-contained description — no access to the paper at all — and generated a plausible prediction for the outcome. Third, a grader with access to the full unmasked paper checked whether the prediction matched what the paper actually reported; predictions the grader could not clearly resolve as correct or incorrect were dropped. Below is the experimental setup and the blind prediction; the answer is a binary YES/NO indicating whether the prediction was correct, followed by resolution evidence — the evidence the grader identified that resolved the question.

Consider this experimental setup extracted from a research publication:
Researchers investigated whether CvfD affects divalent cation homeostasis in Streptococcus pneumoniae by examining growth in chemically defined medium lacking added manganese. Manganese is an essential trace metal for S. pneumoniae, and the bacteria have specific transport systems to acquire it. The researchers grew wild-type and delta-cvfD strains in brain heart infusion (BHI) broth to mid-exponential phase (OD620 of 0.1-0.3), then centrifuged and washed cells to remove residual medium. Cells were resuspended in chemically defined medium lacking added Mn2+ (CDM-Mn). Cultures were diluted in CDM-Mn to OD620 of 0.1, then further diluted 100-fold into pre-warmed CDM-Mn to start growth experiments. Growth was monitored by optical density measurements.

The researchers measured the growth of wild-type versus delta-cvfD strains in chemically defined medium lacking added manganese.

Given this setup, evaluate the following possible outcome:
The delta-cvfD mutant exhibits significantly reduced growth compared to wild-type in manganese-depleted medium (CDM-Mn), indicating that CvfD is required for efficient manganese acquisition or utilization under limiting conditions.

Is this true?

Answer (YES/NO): YES